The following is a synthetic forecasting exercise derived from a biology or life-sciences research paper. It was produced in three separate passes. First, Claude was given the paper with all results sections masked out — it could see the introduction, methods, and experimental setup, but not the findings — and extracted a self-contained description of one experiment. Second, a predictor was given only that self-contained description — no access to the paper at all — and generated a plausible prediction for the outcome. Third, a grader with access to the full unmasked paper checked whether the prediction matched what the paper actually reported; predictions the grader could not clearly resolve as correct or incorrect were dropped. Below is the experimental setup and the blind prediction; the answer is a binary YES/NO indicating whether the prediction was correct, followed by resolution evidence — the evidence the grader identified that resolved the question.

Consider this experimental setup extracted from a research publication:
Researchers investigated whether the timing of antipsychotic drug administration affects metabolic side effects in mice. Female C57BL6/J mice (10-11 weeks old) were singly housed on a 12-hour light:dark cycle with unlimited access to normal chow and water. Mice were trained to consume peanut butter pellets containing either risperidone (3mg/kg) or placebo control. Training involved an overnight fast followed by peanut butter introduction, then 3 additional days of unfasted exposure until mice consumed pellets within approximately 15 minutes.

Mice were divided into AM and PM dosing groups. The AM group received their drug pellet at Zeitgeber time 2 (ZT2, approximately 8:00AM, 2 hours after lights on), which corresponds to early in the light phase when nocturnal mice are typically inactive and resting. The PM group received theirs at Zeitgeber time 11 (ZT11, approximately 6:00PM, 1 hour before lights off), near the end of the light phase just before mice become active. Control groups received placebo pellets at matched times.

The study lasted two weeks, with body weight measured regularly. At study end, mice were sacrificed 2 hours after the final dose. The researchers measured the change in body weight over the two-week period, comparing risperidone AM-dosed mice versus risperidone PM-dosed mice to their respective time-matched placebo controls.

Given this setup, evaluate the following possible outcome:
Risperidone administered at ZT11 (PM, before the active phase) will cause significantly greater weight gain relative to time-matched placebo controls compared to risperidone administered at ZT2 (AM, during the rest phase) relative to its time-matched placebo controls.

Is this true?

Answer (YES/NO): NO